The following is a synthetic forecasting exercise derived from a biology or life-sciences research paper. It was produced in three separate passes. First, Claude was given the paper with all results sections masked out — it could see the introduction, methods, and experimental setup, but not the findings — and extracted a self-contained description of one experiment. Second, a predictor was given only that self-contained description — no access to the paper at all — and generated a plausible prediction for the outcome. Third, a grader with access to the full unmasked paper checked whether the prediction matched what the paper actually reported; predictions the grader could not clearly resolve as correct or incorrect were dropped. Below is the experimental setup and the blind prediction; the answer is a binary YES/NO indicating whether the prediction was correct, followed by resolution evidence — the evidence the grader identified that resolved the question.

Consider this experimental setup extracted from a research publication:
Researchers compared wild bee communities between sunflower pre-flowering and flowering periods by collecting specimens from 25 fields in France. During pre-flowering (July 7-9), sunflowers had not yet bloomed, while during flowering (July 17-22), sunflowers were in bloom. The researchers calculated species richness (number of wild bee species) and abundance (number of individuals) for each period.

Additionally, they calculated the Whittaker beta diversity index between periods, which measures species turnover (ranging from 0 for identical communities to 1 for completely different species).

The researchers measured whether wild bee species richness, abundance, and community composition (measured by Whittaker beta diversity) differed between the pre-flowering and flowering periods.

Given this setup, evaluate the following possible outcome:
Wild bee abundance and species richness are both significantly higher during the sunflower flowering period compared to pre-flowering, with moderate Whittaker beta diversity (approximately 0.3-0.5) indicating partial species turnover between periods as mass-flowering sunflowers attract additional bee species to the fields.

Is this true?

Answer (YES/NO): NO